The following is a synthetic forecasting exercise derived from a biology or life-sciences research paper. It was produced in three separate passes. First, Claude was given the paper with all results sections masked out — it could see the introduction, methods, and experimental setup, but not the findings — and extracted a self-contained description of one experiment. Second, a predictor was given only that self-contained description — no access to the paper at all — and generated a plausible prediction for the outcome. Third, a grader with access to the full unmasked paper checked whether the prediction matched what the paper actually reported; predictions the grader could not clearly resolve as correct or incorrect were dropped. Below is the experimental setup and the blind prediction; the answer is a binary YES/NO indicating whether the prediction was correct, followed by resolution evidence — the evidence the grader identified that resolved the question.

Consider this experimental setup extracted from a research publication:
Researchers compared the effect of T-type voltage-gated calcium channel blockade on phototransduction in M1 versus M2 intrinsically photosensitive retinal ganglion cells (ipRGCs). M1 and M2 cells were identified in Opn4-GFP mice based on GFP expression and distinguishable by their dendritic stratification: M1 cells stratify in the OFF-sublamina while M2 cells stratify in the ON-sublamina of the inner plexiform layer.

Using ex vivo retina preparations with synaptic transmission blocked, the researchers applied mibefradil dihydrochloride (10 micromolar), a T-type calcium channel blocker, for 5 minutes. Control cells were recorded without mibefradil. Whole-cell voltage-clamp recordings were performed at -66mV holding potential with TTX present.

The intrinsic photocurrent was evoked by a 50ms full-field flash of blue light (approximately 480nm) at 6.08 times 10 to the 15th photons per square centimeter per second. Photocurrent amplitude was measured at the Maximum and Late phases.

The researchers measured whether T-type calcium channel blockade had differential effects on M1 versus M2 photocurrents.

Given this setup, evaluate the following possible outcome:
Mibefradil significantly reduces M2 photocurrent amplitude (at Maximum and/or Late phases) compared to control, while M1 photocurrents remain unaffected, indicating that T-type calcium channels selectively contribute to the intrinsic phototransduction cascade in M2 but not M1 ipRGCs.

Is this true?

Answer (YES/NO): YES